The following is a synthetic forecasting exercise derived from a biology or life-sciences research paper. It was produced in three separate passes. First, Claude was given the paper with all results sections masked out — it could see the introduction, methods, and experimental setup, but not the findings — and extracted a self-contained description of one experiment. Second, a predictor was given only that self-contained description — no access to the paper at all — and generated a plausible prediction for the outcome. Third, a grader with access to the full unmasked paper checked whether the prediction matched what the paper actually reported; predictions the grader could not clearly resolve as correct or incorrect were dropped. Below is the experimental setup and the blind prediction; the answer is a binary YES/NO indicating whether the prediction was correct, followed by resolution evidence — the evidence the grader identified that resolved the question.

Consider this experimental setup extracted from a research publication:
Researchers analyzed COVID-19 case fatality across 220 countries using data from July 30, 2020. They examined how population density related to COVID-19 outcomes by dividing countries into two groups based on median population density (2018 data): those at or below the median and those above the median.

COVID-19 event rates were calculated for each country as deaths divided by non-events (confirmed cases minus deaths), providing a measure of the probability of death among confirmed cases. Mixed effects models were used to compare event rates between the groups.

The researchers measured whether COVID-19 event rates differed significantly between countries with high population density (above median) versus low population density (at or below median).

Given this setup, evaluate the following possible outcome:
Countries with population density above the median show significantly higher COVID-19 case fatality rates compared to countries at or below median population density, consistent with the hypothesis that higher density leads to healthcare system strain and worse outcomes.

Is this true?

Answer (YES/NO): NO